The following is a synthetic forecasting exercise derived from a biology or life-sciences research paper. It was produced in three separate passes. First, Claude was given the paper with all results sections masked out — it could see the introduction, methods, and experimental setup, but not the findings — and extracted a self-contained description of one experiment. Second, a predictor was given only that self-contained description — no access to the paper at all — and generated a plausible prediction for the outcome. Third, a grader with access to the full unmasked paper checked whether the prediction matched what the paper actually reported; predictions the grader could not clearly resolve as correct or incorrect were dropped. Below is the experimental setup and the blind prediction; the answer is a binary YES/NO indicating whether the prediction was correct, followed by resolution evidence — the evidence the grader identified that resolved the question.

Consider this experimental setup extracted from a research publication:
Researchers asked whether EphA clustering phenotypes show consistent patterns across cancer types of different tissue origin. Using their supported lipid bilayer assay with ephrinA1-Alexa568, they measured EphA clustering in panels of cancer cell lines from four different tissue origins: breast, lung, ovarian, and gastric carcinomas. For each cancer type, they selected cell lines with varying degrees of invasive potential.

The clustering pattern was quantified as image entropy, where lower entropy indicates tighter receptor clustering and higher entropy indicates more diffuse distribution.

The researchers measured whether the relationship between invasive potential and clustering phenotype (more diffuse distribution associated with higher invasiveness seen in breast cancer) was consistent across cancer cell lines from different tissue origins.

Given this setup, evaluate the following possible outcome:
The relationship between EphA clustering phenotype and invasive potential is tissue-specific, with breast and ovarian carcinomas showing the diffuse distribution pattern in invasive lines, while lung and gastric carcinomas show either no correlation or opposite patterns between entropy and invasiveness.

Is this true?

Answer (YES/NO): NO